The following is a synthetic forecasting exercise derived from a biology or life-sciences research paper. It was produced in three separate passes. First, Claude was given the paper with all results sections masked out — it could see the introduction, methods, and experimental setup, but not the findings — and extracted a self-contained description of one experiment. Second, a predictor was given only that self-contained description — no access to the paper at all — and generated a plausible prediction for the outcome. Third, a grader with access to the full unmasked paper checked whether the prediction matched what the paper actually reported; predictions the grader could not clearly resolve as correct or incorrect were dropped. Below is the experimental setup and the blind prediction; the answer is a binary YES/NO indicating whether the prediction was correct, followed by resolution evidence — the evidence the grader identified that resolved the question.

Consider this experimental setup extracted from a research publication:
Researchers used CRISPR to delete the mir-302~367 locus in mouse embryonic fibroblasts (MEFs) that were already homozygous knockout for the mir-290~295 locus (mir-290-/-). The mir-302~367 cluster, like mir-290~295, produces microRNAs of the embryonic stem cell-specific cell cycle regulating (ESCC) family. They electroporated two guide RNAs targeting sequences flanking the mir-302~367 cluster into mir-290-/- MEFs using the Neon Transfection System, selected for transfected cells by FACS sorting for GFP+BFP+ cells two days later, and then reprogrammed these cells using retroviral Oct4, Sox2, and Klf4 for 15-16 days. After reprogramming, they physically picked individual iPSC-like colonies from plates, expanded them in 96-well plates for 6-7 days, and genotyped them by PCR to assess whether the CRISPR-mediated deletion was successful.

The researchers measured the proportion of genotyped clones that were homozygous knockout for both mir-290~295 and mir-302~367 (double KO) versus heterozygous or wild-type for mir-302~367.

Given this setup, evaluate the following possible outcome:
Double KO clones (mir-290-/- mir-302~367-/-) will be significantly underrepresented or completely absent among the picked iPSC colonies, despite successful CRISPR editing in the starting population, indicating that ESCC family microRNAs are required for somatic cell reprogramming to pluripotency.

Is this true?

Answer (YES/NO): YES